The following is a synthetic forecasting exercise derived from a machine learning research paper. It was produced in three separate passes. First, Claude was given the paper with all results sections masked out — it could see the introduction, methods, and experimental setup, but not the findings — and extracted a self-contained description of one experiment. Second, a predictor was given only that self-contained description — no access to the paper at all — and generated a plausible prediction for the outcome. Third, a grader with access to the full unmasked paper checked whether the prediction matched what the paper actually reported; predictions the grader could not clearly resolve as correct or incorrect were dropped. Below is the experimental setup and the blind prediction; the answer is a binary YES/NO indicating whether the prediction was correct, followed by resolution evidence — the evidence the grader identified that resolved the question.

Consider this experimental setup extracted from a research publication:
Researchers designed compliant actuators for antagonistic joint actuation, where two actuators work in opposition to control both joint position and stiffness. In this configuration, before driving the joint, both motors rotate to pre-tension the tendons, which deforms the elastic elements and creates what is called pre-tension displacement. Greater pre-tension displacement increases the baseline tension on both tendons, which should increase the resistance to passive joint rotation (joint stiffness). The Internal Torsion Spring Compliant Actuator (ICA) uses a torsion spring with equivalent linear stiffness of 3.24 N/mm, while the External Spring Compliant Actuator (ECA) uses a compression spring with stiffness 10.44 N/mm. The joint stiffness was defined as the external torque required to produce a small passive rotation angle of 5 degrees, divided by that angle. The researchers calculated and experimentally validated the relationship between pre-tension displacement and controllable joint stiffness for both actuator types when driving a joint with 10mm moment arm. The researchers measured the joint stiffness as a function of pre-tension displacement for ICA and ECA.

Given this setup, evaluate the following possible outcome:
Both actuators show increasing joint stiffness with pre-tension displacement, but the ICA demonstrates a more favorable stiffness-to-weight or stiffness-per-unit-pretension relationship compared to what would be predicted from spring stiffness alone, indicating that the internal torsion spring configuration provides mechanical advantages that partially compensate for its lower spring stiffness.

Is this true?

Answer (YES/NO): NO